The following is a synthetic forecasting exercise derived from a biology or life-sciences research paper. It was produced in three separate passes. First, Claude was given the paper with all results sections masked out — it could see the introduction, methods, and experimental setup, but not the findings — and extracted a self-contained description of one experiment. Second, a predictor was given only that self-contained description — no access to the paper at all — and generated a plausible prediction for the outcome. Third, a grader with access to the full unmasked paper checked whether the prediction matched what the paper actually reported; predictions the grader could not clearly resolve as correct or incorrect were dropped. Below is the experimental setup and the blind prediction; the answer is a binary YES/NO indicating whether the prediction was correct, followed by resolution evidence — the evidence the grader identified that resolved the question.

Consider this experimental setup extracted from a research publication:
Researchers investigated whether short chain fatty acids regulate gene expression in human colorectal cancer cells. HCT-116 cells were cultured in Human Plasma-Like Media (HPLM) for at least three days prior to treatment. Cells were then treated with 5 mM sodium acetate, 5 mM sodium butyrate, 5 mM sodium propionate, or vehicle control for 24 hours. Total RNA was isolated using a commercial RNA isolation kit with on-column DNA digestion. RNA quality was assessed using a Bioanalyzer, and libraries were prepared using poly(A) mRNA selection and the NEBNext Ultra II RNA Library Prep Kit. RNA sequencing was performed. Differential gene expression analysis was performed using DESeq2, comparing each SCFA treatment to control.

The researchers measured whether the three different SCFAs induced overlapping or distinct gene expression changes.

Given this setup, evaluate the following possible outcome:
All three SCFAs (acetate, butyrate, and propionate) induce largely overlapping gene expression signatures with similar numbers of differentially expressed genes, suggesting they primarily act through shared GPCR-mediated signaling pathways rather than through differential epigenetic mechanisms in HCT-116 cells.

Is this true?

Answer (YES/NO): NO